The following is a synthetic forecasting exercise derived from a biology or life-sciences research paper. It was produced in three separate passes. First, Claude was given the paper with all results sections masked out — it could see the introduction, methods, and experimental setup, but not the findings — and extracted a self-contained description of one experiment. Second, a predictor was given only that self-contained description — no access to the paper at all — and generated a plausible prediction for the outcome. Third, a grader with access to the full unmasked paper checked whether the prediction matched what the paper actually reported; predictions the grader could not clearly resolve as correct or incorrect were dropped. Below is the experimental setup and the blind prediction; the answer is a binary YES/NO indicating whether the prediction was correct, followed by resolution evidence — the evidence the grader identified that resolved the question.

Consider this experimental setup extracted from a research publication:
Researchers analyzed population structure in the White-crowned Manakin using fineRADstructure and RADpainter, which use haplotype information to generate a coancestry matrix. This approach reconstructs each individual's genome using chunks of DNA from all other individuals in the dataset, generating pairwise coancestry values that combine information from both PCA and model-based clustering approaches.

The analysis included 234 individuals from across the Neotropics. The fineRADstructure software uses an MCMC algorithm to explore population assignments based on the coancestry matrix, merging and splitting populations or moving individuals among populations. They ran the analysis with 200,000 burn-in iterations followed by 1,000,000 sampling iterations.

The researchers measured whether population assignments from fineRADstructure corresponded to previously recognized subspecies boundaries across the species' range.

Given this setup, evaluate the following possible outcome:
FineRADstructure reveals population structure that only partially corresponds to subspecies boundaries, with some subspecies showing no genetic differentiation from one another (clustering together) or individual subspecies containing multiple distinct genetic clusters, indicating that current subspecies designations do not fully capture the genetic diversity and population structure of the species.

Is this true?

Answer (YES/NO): NO